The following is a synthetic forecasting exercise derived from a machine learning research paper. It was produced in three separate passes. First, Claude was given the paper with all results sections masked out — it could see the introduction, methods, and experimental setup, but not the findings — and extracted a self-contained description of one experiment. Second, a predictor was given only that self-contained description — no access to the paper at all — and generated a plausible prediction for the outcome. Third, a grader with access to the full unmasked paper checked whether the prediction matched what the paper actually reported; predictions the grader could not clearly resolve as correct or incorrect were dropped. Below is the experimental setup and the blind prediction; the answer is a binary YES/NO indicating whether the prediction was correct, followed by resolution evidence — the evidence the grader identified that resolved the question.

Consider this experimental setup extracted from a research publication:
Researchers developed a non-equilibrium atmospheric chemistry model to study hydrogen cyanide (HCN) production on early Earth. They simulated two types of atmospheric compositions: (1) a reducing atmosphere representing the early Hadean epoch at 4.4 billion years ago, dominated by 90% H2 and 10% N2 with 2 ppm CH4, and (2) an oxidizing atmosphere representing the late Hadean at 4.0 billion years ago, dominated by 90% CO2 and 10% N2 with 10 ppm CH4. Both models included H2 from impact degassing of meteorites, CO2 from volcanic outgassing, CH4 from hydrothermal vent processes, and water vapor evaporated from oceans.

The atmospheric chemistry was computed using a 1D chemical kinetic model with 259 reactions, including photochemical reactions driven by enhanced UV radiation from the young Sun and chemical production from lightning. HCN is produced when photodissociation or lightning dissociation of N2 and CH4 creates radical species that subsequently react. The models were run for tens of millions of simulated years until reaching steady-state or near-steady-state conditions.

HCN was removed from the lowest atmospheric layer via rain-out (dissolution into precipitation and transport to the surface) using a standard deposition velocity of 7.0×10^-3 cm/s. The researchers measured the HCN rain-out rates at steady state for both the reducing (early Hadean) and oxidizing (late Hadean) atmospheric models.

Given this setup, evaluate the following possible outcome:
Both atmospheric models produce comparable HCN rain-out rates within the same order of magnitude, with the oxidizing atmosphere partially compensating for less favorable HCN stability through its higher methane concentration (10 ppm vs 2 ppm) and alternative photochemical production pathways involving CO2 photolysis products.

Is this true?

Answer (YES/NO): NO